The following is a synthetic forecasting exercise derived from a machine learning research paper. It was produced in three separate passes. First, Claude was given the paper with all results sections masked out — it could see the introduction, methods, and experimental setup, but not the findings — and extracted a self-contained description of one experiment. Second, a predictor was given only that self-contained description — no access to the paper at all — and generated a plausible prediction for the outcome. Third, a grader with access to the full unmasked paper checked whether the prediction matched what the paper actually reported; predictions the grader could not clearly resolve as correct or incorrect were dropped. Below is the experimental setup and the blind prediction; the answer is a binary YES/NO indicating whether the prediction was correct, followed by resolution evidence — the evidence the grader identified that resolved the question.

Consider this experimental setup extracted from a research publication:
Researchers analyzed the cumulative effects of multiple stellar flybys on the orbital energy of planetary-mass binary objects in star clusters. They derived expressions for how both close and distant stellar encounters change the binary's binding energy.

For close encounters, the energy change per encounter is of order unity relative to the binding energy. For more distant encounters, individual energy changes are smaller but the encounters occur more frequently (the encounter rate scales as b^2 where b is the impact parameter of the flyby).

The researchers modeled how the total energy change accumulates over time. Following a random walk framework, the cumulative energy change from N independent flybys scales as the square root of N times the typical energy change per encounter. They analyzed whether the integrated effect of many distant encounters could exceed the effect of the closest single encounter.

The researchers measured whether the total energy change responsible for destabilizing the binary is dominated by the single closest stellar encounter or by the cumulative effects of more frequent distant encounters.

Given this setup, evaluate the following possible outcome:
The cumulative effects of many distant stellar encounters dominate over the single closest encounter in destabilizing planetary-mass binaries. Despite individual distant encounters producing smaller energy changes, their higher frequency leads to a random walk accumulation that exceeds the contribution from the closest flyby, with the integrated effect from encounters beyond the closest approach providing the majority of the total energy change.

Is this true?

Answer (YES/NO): NO